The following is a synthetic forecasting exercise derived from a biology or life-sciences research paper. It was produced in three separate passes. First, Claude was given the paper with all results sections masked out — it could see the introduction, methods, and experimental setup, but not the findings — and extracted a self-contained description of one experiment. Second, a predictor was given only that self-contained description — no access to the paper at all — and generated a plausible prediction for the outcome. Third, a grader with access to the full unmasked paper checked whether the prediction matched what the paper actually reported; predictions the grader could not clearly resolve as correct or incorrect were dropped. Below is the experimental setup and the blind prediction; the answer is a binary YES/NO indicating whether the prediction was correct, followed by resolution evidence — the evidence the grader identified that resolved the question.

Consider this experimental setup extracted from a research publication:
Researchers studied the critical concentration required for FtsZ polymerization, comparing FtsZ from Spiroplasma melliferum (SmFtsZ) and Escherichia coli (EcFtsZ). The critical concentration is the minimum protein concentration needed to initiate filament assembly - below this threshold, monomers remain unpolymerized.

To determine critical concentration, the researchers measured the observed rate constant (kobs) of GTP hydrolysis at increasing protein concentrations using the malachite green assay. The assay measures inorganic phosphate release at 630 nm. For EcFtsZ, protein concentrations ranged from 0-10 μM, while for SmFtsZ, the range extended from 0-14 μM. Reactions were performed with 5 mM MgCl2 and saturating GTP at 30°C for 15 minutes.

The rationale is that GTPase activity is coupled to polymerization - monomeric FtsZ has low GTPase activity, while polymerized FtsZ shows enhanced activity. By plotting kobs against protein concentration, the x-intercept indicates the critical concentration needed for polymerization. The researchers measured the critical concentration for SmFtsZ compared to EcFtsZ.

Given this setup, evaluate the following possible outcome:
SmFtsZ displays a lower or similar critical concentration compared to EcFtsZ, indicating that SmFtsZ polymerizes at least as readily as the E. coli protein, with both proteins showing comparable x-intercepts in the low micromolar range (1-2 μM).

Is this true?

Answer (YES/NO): NO